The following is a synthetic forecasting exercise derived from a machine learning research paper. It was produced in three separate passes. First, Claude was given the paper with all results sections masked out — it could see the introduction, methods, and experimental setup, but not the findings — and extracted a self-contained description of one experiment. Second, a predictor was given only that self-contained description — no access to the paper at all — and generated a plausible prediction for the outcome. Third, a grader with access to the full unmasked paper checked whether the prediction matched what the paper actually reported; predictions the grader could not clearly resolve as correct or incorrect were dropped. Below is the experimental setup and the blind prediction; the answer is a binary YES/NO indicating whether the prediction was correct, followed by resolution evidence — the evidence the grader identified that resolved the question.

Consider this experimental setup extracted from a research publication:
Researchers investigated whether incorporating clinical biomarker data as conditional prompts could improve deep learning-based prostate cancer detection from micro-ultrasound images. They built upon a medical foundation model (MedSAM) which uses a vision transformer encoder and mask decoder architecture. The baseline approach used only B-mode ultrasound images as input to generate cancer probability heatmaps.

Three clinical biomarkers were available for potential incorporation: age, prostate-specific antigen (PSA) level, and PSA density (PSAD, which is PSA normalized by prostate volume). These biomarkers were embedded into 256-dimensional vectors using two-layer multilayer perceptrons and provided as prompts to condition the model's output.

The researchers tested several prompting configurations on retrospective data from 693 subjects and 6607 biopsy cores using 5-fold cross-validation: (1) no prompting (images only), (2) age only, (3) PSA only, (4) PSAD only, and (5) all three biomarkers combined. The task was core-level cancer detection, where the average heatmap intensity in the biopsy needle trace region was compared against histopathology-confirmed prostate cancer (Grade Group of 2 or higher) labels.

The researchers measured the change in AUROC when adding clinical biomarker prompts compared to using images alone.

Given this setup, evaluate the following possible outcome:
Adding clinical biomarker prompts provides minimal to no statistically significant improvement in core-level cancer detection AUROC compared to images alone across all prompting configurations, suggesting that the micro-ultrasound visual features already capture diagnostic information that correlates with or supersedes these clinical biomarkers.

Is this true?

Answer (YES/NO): NO